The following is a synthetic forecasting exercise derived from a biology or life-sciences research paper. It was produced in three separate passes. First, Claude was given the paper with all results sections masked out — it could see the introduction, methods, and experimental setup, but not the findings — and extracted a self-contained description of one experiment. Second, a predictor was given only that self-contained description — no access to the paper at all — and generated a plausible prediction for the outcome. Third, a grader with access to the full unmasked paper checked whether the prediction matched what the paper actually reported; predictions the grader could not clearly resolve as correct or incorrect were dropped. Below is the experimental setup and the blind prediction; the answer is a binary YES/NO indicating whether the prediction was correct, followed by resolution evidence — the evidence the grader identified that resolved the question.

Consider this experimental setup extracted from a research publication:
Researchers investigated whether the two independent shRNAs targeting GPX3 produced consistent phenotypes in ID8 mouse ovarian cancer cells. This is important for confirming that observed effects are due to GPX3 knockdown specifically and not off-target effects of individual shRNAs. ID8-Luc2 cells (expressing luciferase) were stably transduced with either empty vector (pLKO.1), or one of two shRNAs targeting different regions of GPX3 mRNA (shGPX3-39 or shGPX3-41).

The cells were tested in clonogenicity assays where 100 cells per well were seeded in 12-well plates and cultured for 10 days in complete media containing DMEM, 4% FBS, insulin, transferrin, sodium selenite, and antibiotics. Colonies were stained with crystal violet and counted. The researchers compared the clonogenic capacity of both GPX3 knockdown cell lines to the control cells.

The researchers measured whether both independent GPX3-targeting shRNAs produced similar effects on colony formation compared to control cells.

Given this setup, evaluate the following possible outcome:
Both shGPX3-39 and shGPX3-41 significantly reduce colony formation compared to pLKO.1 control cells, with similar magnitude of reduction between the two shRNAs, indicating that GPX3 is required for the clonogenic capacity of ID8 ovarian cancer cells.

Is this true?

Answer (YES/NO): NO